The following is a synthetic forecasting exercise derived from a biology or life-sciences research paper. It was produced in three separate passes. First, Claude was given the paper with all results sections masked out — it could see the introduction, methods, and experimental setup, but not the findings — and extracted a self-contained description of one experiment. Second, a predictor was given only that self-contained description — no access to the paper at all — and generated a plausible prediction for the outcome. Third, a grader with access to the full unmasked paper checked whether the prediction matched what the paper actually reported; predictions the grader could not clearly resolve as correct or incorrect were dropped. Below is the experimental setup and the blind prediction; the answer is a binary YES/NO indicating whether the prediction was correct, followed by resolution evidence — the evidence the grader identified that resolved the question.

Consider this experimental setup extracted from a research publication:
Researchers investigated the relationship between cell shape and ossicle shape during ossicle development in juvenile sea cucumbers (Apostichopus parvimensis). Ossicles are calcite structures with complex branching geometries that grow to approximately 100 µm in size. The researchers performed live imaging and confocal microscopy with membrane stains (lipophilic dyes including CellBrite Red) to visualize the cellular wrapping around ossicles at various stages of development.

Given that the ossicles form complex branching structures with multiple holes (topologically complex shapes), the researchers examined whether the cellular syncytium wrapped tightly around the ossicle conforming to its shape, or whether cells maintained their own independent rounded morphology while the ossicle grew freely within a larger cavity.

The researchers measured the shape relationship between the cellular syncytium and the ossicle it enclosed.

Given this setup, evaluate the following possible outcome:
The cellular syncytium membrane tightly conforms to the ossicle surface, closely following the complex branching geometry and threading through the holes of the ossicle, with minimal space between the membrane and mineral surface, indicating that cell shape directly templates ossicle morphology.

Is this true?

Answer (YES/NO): NO